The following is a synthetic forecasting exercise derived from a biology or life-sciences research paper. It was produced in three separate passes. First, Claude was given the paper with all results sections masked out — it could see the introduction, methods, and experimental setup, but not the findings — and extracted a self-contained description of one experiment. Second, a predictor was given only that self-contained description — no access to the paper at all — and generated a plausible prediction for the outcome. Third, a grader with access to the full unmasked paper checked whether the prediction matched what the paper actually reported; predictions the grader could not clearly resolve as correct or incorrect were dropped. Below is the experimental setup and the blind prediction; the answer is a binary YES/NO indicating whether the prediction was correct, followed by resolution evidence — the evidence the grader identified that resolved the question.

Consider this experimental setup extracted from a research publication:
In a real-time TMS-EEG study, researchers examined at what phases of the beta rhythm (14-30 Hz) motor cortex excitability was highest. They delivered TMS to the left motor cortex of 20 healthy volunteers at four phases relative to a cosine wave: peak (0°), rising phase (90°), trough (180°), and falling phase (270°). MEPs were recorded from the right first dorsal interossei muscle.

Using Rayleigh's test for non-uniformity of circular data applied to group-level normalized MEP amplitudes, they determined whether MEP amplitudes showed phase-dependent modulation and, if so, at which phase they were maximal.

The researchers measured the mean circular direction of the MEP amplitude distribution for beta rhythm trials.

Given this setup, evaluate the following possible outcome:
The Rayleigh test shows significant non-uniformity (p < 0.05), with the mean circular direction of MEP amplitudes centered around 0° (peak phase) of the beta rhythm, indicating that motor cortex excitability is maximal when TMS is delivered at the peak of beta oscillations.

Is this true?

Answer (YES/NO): NO